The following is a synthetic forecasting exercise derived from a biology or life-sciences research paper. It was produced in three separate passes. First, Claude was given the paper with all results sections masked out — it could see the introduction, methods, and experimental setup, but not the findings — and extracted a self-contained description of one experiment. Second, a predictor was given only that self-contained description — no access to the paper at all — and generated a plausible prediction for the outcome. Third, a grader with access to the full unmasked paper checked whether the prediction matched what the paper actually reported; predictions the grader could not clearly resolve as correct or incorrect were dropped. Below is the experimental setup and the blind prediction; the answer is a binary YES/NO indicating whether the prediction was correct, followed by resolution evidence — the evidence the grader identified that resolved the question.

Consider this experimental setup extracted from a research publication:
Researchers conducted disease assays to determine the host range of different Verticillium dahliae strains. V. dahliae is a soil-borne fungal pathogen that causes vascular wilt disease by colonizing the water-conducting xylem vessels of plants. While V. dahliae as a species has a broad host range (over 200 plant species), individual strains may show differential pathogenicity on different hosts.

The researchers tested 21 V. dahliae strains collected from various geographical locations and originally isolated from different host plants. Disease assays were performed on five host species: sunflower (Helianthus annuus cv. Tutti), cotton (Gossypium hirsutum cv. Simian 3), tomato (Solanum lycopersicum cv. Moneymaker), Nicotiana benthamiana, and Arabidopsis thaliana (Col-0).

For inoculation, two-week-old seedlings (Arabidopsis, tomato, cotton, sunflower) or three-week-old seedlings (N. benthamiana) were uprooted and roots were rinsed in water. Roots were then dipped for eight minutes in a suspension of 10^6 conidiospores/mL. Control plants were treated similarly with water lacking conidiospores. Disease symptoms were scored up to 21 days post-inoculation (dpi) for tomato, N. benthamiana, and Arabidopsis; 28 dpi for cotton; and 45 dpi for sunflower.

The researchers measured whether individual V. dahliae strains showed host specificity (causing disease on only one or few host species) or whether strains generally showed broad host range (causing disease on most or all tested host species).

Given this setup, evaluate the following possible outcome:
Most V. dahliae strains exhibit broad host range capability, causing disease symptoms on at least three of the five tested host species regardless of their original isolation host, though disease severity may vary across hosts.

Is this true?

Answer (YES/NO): YES